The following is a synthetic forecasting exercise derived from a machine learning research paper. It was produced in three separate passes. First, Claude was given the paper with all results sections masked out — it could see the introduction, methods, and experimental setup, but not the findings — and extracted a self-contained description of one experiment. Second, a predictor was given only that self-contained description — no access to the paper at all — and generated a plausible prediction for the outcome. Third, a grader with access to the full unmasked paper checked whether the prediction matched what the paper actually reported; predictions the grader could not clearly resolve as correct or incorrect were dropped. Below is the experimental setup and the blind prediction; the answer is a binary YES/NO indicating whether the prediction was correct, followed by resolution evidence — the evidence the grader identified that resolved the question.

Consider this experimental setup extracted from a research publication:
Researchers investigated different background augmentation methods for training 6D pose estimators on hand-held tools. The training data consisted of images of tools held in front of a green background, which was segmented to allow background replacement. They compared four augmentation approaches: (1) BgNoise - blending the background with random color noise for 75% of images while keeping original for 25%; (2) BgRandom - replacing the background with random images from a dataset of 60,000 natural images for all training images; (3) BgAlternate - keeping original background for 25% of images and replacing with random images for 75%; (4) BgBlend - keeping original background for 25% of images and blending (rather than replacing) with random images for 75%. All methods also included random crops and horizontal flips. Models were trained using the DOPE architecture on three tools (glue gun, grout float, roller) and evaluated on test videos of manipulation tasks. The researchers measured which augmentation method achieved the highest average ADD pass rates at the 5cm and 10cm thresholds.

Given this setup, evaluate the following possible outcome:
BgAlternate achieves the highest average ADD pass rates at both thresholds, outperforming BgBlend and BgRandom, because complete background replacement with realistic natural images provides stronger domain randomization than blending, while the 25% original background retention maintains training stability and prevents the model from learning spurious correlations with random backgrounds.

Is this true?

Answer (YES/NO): NO